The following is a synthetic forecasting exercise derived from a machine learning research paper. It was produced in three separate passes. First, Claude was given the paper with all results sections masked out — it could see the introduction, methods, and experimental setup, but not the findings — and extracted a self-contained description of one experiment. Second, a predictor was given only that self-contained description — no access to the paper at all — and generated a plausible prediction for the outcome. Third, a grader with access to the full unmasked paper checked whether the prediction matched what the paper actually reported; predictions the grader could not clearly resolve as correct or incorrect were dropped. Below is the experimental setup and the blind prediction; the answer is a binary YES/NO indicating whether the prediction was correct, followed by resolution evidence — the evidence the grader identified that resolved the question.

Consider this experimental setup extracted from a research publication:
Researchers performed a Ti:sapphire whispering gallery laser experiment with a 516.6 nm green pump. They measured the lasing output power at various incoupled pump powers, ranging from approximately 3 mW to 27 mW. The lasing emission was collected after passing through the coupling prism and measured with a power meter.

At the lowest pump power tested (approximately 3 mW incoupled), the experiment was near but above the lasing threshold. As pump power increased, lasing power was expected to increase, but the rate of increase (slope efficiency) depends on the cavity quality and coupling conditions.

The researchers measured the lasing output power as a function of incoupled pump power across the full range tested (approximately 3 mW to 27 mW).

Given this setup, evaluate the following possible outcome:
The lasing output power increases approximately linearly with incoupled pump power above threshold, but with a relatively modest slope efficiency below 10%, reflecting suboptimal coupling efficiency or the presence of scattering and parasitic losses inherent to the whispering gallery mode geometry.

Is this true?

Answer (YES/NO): NO